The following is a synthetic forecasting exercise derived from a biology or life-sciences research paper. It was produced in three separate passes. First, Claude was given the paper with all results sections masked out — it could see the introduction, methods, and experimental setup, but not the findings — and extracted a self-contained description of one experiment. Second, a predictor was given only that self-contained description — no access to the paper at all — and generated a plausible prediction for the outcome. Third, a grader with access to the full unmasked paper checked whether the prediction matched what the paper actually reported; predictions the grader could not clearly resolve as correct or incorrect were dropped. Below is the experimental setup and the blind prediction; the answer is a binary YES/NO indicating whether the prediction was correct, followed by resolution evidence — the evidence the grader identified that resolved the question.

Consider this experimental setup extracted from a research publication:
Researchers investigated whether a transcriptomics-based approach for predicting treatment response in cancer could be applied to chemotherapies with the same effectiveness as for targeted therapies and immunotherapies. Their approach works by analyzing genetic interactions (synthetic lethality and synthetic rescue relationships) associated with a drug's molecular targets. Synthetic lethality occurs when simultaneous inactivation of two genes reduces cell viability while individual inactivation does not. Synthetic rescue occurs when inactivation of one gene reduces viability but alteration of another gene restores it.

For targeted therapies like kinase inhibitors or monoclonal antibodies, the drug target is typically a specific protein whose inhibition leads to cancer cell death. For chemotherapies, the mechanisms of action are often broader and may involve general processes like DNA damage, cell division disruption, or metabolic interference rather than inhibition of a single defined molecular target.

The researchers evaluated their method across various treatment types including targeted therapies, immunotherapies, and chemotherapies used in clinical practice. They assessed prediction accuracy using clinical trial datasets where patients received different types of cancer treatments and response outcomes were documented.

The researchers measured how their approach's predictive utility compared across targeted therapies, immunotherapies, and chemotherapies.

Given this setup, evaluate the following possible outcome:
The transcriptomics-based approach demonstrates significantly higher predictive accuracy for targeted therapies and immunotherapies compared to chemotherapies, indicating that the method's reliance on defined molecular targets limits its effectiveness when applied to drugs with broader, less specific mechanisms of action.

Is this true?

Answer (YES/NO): NO